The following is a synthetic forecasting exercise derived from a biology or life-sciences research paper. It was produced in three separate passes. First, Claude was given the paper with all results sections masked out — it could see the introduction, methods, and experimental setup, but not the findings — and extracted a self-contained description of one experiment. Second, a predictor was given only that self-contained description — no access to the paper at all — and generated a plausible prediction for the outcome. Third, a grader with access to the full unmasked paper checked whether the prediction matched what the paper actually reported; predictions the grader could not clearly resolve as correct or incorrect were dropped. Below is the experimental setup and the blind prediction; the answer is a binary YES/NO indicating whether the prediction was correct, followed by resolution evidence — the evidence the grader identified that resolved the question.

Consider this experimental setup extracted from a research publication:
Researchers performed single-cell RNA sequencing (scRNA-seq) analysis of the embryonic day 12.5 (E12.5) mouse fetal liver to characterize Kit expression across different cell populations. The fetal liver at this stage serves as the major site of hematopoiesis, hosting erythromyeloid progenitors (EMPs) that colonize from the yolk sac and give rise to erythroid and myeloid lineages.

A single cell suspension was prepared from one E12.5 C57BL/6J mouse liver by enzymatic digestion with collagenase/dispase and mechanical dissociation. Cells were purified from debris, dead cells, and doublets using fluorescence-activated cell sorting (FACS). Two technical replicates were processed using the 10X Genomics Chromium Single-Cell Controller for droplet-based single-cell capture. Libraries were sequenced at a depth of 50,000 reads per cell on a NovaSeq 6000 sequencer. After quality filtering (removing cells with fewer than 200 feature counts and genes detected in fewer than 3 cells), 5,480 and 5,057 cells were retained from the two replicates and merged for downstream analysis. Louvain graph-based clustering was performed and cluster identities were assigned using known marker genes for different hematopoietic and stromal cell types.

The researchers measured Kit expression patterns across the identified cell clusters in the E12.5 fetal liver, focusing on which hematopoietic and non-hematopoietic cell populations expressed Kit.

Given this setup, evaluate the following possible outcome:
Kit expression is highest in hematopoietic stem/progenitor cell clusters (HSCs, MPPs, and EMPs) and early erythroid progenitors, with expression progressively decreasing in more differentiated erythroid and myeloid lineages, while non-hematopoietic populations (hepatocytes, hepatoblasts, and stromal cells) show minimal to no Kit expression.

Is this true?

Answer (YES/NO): NO